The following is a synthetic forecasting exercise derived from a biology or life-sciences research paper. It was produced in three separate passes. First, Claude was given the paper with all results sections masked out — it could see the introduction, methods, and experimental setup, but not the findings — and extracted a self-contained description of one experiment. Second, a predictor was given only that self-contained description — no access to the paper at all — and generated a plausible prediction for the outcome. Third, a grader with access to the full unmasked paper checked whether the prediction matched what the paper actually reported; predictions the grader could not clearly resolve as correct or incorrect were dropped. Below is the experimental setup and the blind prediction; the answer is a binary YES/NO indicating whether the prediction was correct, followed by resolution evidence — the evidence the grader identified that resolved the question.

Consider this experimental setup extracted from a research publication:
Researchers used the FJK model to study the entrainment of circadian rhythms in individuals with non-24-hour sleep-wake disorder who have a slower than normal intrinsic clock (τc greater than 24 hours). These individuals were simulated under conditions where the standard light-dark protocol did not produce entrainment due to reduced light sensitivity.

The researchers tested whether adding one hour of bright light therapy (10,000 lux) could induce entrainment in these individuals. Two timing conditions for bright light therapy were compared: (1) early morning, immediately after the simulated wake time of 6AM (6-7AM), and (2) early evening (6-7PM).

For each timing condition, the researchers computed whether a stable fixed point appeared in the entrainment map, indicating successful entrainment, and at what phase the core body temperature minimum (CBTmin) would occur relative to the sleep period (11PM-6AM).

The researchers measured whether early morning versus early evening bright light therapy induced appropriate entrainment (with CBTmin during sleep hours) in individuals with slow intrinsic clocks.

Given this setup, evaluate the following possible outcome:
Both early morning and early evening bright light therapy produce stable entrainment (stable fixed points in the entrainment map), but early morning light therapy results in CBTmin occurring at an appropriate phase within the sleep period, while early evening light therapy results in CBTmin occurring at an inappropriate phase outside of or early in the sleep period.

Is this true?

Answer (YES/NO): NO